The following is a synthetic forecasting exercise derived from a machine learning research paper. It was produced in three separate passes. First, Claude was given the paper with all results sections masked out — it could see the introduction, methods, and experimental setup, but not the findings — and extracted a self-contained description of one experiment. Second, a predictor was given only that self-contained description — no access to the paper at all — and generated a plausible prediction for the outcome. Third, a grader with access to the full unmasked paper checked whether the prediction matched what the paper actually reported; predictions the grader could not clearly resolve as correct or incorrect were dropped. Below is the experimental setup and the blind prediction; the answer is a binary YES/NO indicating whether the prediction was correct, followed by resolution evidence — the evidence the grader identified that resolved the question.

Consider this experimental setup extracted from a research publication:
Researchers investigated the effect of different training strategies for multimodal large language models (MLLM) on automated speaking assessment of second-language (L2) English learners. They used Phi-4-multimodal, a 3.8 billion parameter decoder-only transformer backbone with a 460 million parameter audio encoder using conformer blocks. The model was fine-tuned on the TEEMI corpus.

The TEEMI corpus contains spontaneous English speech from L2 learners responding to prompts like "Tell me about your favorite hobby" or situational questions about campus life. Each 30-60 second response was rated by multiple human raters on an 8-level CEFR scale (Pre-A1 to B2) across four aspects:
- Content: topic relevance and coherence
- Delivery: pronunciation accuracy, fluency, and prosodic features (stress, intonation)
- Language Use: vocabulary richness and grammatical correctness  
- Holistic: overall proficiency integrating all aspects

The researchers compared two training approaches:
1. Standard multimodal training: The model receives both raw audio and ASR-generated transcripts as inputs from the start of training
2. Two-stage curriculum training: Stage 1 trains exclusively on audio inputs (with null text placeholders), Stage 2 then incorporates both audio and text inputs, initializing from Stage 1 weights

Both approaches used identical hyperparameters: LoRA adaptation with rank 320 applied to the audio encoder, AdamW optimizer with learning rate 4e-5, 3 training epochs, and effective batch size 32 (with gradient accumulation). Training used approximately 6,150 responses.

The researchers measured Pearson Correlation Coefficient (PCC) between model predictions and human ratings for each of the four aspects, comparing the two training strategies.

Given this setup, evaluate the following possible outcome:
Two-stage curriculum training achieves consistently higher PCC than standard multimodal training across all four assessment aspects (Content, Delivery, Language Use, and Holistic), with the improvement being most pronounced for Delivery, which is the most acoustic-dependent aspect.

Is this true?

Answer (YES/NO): NO